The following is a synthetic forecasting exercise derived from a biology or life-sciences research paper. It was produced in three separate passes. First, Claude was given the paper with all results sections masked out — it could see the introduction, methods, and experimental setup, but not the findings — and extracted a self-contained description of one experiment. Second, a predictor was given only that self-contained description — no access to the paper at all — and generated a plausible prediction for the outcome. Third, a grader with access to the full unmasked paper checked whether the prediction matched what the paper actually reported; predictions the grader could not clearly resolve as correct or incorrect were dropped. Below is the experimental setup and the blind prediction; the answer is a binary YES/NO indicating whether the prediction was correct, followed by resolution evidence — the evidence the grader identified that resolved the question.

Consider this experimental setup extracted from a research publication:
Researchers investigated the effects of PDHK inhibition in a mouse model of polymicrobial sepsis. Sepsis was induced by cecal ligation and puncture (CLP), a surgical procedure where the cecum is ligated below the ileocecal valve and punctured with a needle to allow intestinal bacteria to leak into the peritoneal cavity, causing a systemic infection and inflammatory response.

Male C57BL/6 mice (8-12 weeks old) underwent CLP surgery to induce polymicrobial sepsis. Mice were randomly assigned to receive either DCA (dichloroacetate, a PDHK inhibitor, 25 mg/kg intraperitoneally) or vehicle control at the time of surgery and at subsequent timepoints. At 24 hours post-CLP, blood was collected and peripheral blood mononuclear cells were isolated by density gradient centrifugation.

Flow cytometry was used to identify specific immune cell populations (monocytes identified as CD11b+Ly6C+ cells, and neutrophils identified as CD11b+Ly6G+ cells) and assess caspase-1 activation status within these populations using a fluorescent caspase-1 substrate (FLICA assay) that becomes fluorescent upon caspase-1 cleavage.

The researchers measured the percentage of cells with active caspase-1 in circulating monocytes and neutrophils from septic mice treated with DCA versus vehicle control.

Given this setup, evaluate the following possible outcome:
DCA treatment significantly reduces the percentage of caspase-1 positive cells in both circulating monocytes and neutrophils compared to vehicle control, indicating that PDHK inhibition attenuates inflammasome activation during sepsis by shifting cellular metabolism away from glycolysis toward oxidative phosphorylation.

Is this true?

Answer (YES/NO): NO